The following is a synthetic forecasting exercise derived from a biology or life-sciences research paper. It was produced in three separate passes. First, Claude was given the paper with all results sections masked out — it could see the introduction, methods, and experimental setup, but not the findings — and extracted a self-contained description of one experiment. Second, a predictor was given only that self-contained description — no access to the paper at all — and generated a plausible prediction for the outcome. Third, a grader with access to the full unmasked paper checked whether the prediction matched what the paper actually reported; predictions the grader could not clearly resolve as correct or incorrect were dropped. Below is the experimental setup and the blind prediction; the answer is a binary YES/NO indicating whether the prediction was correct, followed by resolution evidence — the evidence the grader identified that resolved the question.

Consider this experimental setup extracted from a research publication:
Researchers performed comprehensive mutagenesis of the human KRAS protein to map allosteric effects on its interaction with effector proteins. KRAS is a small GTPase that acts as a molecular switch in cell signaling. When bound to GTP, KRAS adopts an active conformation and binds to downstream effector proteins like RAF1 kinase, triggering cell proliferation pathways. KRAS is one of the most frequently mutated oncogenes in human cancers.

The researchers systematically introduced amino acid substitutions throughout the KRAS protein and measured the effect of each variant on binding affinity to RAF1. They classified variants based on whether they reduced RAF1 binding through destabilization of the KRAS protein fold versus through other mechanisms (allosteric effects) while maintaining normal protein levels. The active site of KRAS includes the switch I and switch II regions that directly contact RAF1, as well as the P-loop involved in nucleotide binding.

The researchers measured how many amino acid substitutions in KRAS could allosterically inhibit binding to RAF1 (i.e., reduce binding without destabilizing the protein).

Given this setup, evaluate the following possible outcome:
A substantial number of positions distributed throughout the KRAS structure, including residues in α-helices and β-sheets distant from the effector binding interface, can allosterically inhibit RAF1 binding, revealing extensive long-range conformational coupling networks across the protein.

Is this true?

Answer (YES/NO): YES